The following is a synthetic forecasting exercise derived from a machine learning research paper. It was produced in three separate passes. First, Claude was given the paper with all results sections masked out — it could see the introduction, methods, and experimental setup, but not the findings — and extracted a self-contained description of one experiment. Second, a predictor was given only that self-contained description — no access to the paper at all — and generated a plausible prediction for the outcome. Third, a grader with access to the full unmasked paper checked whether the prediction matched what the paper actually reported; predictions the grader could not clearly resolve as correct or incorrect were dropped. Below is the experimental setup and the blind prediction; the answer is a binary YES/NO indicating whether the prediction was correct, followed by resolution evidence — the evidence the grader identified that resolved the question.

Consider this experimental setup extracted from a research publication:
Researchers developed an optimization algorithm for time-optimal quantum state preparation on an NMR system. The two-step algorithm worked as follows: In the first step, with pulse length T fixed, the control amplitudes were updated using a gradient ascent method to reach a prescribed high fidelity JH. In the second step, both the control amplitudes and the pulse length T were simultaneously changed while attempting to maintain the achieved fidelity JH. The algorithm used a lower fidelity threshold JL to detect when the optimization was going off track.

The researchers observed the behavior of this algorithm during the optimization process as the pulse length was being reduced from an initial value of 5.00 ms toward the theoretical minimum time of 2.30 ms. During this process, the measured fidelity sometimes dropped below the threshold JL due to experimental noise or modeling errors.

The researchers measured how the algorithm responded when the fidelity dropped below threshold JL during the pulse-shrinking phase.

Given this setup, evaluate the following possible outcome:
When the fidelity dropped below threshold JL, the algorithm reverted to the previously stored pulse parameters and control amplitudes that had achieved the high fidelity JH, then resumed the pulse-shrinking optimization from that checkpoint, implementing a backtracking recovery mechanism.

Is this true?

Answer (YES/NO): NO